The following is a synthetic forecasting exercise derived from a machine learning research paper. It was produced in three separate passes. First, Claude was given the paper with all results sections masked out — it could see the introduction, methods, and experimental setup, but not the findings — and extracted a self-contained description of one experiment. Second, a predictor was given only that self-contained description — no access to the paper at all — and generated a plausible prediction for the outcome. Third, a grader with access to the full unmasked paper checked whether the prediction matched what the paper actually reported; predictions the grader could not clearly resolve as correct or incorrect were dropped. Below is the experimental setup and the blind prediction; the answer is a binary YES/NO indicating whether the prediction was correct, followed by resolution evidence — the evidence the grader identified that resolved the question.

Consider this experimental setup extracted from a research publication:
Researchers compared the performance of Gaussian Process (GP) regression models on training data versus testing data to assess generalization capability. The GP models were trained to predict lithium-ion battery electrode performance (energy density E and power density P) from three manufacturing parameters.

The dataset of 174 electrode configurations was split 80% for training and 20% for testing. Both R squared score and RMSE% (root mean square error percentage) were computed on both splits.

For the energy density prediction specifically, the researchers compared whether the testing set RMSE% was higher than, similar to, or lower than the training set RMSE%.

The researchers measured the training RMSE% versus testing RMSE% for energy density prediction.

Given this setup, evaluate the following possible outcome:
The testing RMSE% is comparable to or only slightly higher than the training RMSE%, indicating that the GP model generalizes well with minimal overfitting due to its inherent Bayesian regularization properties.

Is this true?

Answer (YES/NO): NO